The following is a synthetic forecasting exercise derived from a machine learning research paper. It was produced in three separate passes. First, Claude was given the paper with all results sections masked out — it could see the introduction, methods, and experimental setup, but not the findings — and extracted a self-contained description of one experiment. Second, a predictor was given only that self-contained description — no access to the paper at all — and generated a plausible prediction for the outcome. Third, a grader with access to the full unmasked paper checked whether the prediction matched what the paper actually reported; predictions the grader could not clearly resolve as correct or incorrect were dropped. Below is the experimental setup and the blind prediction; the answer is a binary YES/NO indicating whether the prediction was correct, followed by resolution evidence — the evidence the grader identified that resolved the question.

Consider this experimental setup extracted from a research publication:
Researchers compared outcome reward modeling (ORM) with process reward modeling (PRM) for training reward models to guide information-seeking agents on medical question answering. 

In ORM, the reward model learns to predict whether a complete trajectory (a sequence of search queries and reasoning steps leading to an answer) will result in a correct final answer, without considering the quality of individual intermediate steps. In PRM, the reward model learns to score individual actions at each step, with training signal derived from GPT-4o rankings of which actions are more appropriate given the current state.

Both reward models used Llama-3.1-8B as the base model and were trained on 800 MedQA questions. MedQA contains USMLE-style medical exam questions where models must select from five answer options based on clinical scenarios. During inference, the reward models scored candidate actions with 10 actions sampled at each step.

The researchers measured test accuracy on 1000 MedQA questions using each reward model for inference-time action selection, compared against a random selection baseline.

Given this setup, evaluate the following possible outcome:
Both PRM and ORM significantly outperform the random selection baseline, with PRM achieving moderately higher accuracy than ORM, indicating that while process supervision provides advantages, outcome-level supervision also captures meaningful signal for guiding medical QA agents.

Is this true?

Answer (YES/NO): NO